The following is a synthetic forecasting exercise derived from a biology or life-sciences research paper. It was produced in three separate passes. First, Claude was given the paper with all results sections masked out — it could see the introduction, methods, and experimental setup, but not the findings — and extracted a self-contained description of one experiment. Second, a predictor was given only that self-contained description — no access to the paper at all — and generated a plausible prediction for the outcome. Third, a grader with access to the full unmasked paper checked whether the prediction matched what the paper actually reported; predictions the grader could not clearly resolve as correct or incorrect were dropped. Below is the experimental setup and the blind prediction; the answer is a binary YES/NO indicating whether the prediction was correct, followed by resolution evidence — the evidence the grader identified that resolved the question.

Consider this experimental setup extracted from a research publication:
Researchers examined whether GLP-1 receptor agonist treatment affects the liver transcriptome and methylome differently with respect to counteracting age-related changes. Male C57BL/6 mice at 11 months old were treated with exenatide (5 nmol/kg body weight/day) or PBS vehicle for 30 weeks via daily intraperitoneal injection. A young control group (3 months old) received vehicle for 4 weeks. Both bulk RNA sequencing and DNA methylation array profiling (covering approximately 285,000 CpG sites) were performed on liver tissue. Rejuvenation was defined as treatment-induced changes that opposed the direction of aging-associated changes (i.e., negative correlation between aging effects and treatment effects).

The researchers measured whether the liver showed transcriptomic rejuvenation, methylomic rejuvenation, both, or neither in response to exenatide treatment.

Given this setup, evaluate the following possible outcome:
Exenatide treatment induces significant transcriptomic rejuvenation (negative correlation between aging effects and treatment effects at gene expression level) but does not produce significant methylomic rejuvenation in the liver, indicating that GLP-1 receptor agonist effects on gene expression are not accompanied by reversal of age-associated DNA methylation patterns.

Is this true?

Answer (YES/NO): NO